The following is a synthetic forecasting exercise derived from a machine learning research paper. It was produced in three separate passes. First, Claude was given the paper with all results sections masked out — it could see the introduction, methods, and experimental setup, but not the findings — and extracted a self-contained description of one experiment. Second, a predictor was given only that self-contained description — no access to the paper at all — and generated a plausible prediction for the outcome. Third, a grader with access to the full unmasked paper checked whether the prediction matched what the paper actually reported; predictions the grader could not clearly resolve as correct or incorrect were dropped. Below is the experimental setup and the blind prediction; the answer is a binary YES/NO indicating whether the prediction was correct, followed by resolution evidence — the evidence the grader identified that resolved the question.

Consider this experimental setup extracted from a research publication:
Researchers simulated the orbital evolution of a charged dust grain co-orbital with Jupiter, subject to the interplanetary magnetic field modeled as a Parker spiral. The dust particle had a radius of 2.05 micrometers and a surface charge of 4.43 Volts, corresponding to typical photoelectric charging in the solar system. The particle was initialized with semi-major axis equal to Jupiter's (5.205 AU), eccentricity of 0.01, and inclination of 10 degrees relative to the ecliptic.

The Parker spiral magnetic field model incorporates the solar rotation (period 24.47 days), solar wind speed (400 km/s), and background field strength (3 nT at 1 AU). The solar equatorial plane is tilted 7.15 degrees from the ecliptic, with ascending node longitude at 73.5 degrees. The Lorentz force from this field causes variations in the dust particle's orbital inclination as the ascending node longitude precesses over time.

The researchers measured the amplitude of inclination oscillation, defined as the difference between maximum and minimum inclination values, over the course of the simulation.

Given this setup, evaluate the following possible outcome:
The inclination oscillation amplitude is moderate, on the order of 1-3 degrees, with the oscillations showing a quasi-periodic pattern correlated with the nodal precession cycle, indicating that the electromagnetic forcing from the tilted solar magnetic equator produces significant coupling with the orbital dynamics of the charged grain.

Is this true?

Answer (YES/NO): NO